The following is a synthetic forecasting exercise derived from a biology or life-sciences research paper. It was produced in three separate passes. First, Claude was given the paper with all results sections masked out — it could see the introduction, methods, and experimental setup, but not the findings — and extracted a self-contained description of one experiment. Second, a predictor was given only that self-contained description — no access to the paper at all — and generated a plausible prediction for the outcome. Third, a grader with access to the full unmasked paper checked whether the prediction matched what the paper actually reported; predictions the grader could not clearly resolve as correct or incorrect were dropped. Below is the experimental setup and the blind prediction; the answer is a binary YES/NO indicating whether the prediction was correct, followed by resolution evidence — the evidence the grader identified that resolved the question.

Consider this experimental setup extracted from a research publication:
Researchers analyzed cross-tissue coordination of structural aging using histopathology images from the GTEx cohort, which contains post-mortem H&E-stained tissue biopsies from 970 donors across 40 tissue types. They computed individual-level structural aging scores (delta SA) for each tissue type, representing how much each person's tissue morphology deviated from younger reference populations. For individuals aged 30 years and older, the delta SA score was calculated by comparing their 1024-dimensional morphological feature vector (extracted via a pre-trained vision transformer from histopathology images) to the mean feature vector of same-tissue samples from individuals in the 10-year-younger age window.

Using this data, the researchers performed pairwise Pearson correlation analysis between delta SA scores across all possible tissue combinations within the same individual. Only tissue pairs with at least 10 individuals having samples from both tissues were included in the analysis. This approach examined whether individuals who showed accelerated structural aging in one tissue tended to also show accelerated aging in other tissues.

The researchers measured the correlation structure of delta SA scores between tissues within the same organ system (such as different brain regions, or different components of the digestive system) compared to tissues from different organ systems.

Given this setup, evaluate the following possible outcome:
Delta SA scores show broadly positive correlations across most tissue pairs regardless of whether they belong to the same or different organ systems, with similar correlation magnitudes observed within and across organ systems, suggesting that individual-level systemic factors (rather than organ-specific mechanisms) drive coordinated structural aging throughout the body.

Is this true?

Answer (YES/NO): NO